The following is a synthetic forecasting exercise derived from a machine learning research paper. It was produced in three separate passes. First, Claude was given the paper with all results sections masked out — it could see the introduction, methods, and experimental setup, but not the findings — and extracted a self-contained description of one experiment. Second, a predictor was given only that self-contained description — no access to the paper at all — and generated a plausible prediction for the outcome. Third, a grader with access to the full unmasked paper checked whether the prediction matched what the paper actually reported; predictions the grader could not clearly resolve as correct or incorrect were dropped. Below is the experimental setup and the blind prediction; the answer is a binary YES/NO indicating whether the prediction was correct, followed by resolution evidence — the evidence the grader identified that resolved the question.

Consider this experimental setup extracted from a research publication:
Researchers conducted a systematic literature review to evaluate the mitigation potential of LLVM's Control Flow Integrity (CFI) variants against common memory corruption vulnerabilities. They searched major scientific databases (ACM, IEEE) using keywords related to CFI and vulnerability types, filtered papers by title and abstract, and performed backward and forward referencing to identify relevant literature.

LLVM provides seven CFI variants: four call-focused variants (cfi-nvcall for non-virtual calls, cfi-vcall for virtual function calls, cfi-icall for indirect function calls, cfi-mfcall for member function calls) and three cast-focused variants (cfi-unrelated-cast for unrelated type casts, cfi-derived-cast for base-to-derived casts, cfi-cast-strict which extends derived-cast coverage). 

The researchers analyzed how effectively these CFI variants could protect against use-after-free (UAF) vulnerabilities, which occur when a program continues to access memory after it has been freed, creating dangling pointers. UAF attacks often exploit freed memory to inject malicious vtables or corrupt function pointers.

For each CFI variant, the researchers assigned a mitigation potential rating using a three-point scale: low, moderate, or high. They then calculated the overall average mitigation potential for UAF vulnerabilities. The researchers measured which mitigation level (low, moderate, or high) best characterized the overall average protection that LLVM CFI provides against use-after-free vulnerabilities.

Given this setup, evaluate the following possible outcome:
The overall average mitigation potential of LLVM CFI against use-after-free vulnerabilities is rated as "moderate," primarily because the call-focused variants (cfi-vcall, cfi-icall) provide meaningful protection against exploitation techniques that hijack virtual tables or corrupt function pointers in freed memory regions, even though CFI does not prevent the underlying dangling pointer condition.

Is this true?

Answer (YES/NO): NO